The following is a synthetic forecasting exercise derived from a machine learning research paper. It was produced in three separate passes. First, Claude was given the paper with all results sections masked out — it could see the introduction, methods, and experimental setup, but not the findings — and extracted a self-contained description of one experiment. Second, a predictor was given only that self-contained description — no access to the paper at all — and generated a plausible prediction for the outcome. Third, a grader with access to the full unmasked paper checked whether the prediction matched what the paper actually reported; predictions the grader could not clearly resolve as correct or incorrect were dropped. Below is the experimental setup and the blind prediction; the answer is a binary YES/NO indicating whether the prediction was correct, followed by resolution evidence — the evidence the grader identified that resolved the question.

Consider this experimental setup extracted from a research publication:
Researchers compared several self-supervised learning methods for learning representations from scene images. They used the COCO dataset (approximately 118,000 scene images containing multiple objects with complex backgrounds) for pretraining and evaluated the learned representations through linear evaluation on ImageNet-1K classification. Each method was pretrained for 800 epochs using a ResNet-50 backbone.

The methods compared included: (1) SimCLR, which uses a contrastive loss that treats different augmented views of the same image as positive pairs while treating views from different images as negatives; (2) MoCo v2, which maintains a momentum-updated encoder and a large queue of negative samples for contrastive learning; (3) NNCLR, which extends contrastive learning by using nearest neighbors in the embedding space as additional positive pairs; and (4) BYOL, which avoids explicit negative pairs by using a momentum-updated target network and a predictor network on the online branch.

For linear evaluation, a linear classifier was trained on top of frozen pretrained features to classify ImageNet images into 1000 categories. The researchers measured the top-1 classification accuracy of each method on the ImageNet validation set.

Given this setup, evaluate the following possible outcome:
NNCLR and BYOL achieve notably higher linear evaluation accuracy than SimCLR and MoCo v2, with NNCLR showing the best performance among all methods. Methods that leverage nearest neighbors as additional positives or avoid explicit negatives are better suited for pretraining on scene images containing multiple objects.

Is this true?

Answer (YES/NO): NO